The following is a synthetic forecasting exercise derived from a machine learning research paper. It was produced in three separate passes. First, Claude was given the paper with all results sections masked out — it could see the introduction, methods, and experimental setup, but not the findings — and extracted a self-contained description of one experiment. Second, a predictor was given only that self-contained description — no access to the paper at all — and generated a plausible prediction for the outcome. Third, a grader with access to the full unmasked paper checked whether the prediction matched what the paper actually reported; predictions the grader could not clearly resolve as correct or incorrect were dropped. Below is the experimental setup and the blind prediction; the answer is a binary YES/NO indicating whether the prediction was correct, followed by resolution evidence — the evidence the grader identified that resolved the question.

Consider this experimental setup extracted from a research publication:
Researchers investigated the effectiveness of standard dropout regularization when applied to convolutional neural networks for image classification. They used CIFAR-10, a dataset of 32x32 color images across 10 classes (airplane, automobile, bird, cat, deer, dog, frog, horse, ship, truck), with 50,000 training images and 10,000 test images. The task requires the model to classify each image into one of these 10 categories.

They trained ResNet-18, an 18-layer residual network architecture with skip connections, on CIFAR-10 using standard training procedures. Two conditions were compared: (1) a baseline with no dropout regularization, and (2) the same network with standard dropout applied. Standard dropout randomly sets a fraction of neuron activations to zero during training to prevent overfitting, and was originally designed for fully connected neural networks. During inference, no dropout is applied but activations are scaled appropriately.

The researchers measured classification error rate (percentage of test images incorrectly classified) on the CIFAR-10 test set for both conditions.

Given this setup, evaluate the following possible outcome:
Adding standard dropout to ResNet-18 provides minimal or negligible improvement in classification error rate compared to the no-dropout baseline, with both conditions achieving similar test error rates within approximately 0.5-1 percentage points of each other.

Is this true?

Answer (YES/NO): NO